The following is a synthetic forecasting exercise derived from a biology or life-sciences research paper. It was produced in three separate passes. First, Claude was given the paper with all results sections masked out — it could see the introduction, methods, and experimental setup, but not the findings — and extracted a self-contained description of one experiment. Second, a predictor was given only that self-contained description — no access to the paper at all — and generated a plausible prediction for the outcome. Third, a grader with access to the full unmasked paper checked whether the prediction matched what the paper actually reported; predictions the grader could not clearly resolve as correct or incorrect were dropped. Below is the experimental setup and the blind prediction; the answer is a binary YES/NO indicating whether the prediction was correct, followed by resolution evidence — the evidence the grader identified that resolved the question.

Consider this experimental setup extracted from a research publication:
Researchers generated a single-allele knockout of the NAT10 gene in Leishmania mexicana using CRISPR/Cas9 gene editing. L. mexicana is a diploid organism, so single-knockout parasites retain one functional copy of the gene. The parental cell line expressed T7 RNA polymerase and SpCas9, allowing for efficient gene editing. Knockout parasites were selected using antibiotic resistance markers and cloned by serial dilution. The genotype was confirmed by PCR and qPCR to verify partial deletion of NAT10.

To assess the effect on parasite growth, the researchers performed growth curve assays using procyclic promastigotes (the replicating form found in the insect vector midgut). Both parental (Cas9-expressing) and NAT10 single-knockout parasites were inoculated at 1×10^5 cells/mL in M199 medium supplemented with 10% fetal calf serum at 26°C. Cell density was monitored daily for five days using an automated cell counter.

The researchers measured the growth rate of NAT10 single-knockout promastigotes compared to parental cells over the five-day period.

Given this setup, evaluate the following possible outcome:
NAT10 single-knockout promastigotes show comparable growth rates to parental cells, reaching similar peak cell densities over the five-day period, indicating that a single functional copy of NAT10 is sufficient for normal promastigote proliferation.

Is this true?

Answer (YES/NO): NO